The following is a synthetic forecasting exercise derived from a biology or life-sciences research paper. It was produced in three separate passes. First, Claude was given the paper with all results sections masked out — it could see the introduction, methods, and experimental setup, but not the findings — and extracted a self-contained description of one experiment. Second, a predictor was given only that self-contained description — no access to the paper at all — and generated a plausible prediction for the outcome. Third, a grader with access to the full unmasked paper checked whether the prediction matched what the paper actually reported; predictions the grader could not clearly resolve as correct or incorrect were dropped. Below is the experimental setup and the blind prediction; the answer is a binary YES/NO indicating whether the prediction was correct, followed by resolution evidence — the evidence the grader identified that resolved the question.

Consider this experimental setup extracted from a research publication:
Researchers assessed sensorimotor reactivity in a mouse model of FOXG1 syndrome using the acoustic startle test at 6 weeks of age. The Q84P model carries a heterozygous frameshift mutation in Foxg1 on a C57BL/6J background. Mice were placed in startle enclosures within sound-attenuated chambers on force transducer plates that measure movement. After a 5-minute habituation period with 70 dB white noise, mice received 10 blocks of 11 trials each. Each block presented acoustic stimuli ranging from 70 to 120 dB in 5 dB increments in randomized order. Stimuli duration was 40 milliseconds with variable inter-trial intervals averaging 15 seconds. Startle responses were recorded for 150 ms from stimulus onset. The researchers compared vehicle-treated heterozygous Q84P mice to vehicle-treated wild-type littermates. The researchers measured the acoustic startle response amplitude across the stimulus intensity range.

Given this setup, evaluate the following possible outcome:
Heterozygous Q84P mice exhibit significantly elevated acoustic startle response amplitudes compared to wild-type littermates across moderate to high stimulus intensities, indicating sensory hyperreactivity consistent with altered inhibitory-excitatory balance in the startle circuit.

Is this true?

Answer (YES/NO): NO